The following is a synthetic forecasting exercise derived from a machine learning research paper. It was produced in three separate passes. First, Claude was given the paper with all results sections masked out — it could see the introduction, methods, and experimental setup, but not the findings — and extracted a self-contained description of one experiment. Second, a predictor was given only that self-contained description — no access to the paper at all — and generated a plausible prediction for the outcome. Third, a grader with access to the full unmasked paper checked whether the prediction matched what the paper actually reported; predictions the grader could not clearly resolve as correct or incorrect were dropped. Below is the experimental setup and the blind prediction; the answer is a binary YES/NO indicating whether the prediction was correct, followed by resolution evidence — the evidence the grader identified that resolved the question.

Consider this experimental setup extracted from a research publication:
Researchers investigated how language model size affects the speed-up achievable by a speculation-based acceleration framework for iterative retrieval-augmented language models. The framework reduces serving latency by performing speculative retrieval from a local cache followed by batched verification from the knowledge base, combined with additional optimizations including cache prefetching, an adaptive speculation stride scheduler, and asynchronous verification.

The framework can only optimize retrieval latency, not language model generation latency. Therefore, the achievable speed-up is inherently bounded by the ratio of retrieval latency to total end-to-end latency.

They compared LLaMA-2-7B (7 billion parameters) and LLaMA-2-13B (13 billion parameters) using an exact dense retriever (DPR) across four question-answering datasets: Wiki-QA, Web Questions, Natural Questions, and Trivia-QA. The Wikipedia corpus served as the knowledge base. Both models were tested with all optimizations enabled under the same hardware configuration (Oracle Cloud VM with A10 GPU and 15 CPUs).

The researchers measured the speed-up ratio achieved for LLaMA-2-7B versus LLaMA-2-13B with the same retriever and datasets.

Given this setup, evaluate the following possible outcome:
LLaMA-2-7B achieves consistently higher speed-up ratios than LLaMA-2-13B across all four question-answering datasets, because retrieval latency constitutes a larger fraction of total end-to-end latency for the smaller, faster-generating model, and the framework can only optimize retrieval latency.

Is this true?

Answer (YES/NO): NO